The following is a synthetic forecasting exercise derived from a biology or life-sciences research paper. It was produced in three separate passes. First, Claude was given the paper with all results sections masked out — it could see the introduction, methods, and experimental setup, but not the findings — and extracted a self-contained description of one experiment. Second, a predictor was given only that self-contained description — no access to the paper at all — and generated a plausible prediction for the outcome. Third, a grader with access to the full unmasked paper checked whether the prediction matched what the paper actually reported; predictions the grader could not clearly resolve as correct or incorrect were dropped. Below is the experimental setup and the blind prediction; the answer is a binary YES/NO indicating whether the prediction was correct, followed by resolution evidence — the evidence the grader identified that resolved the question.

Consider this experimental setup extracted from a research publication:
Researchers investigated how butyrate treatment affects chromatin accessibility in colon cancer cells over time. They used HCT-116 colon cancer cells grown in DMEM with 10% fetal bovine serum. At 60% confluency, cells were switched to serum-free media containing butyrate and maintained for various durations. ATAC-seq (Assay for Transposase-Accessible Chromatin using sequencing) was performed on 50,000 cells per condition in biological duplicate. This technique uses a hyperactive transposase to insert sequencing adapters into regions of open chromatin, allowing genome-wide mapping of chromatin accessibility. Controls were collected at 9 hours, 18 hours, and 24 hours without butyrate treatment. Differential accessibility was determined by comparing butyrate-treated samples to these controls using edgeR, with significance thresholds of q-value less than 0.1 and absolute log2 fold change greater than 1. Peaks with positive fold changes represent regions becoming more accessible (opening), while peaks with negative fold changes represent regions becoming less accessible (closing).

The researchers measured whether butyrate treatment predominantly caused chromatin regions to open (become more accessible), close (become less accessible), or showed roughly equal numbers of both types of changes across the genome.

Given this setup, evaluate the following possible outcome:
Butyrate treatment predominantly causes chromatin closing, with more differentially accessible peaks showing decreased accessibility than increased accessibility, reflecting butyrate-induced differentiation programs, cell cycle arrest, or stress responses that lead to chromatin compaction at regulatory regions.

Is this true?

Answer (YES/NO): NO